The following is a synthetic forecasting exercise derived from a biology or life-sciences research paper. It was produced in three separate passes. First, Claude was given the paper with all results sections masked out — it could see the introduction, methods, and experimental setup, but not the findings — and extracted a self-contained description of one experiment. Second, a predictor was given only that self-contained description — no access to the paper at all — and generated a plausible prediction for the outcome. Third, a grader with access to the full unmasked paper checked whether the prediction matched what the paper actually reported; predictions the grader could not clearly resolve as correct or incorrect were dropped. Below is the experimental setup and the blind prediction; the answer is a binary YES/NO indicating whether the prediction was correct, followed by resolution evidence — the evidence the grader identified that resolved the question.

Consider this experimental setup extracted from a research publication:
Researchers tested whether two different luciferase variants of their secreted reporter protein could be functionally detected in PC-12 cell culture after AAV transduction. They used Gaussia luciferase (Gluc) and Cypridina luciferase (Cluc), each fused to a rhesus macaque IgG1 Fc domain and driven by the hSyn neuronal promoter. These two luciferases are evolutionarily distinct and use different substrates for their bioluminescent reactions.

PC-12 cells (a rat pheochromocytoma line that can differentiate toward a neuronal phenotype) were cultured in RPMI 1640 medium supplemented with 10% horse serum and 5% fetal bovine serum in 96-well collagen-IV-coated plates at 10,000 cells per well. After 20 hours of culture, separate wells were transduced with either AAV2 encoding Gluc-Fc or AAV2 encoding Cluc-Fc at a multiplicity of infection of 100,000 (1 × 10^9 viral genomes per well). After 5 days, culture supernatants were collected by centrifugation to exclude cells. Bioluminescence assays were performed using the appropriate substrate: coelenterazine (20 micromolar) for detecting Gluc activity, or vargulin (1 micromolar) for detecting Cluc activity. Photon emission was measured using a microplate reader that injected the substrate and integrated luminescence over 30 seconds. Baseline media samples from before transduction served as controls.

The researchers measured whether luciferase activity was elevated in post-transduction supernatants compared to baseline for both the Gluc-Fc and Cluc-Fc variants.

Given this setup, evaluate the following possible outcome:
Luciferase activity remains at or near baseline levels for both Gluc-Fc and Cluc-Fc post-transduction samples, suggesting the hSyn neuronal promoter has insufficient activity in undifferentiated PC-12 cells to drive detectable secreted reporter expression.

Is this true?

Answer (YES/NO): NO